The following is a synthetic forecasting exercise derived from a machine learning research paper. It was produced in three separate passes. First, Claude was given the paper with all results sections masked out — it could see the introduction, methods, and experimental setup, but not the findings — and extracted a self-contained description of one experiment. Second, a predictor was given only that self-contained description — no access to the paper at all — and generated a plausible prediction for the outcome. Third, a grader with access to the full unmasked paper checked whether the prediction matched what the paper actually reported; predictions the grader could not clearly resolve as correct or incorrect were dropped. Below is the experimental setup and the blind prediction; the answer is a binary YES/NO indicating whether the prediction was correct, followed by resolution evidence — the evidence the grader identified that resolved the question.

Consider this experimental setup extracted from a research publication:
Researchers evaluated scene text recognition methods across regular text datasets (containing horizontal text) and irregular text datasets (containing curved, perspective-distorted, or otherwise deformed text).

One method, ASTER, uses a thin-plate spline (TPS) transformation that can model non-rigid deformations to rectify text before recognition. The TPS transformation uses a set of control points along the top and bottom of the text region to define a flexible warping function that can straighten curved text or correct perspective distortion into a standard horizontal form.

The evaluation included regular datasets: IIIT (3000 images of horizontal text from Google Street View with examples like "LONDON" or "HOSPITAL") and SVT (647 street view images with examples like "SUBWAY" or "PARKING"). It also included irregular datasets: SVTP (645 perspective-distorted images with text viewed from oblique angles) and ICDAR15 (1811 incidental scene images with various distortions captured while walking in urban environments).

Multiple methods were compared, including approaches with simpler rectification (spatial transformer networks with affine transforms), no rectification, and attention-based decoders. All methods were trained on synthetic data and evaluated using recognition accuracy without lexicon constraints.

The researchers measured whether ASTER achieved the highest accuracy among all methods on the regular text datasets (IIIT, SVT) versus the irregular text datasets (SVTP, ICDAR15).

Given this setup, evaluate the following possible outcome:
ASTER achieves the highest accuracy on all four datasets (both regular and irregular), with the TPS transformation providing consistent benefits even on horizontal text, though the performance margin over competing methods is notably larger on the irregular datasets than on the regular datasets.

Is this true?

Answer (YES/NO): NO